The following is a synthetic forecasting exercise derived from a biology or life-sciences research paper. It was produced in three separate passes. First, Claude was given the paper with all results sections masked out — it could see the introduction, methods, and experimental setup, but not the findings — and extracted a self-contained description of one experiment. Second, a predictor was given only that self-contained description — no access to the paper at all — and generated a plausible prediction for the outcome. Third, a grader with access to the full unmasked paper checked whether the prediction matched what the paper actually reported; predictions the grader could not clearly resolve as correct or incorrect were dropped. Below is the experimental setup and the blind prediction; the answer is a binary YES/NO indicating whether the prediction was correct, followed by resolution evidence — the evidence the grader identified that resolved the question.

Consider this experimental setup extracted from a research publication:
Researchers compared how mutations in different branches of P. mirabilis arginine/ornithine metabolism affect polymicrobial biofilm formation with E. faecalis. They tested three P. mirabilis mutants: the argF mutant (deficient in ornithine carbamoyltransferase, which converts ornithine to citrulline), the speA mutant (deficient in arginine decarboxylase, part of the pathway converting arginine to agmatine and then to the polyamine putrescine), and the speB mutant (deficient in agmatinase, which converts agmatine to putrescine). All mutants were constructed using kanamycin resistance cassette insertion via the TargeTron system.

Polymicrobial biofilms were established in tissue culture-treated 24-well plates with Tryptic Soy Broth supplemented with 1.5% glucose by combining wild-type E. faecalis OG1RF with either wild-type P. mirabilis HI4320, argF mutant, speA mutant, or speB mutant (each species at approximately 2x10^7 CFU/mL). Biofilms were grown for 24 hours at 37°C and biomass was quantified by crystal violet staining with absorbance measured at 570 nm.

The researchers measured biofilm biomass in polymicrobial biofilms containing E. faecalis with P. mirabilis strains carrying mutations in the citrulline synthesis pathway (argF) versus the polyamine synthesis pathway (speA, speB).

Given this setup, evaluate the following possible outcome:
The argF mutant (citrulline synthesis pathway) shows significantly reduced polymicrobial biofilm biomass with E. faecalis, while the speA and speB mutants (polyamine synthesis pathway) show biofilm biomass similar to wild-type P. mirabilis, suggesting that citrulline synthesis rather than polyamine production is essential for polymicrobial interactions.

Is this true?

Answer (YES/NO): NO